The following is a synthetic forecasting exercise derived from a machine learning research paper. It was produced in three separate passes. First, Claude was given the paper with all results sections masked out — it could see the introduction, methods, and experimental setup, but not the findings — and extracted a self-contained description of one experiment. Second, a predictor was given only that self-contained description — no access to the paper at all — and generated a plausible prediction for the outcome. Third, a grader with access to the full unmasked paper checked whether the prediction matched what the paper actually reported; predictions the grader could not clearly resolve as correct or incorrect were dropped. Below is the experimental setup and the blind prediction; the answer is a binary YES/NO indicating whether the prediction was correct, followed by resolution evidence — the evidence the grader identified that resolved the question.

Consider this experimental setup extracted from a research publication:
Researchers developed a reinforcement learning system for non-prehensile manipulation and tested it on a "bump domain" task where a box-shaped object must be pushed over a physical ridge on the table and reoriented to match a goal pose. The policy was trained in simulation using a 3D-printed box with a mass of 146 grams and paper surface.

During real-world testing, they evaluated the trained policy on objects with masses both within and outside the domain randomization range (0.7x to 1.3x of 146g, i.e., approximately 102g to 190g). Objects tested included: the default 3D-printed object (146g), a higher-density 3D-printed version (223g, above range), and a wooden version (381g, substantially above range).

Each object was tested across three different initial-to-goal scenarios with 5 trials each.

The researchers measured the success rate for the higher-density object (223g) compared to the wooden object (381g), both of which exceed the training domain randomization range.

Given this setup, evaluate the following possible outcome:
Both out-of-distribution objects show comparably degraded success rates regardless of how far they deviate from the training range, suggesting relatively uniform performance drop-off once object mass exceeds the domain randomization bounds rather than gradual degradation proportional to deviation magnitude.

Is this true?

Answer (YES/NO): NO